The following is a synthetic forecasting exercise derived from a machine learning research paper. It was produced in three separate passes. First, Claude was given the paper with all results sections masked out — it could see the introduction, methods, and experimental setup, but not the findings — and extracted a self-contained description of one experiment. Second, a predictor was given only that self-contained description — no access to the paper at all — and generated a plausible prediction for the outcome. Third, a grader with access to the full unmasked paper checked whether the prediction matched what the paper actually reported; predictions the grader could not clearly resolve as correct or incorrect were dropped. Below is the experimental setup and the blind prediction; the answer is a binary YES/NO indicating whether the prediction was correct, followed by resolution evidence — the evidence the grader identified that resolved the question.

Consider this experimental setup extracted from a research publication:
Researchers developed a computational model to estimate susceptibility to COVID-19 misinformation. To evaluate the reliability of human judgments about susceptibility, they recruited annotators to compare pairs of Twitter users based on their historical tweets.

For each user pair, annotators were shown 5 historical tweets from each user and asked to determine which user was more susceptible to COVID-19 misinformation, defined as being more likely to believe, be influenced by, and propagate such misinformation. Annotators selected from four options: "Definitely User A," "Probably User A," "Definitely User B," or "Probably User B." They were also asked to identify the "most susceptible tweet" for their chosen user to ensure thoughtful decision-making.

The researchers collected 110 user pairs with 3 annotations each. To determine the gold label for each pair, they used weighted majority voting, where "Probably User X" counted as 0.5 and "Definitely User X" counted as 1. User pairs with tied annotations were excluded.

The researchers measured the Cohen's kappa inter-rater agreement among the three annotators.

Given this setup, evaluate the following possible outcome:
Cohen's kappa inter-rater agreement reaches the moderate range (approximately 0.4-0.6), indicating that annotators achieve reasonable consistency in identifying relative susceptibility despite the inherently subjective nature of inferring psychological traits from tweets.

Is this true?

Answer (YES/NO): NO